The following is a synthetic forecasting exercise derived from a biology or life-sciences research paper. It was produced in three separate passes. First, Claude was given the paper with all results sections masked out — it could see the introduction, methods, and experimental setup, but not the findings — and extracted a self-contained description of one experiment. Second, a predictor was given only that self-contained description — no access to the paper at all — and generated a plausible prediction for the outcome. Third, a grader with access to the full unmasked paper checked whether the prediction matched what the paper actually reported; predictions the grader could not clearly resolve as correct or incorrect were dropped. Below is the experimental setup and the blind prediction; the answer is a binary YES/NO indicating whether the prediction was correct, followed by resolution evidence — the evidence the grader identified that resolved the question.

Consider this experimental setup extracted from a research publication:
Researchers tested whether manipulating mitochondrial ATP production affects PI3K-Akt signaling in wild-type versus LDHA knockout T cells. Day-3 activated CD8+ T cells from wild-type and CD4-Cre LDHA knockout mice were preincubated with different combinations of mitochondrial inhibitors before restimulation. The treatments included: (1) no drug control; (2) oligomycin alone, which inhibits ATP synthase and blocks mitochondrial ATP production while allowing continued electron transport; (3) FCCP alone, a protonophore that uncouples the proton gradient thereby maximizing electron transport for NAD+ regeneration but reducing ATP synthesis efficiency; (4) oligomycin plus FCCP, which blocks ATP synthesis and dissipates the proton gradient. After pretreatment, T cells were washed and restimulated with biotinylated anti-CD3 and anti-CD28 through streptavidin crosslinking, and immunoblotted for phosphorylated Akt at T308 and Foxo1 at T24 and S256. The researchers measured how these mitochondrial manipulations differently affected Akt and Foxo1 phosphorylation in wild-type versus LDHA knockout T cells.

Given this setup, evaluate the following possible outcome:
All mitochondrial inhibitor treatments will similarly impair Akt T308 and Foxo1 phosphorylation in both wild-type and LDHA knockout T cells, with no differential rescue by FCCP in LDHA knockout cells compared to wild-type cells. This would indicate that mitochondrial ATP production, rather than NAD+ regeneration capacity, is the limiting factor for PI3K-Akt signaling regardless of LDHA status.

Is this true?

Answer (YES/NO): NO